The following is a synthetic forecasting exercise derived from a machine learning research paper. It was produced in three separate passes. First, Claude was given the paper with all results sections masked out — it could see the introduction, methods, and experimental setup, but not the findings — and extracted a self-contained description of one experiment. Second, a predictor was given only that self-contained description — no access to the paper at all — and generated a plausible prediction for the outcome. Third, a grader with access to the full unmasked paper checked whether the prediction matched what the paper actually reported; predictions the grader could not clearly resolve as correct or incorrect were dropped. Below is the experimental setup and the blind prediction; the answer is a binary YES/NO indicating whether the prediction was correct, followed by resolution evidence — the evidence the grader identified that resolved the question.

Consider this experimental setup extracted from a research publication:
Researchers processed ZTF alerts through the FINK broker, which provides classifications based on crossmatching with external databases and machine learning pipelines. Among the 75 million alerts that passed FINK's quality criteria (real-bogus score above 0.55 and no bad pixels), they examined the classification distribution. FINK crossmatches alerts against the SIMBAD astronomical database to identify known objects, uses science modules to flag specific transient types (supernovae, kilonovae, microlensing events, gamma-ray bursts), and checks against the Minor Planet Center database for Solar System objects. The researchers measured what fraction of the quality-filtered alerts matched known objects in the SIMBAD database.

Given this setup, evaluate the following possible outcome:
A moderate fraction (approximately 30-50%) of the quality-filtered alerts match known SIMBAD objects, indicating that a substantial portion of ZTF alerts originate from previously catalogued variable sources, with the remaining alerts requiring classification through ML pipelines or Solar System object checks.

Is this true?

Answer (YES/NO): YES